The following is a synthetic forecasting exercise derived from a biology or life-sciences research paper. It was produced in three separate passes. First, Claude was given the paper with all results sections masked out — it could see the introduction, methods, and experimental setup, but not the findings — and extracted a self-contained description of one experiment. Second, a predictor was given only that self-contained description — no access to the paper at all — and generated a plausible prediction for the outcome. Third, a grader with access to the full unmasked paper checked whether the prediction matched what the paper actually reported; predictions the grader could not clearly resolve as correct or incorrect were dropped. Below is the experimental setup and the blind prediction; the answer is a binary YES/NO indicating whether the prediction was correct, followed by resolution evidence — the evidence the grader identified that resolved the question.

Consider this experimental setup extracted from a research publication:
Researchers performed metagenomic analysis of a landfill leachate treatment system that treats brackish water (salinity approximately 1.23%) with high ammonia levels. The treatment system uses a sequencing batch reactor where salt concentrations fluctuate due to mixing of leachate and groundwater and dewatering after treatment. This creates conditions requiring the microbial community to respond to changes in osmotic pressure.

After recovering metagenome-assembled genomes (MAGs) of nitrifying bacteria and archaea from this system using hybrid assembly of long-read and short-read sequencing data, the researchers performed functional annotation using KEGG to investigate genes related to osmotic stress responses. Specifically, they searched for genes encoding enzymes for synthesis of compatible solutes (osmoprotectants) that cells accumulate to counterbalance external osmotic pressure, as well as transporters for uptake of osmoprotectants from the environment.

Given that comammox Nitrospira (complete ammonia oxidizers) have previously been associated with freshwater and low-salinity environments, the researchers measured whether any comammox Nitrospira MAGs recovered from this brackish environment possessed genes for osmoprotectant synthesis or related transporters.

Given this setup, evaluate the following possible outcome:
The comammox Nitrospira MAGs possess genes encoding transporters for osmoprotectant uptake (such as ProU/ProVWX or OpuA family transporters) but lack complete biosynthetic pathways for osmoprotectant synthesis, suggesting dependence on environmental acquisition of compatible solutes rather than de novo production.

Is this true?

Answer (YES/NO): NO